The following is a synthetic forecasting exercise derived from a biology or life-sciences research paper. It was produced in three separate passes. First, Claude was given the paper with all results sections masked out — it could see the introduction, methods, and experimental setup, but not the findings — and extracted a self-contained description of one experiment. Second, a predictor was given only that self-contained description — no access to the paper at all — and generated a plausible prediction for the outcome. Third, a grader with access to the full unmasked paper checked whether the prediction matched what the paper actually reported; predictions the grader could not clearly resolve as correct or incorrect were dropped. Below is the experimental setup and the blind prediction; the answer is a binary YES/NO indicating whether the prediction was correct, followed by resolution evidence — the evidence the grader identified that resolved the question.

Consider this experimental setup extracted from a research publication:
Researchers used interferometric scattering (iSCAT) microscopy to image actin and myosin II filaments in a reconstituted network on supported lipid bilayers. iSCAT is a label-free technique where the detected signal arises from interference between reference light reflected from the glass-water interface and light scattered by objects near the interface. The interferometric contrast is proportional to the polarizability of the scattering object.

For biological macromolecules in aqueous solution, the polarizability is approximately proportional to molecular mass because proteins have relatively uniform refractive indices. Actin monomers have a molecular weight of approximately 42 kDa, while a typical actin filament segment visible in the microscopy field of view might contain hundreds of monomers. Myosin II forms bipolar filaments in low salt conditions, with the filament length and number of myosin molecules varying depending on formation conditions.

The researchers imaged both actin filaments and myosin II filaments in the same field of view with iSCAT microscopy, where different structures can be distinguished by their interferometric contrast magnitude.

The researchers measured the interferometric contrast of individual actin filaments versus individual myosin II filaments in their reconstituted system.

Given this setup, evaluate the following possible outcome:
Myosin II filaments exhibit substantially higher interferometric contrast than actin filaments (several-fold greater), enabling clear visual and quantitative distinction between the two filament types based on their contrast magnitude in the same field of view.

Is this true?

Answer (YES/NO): NO